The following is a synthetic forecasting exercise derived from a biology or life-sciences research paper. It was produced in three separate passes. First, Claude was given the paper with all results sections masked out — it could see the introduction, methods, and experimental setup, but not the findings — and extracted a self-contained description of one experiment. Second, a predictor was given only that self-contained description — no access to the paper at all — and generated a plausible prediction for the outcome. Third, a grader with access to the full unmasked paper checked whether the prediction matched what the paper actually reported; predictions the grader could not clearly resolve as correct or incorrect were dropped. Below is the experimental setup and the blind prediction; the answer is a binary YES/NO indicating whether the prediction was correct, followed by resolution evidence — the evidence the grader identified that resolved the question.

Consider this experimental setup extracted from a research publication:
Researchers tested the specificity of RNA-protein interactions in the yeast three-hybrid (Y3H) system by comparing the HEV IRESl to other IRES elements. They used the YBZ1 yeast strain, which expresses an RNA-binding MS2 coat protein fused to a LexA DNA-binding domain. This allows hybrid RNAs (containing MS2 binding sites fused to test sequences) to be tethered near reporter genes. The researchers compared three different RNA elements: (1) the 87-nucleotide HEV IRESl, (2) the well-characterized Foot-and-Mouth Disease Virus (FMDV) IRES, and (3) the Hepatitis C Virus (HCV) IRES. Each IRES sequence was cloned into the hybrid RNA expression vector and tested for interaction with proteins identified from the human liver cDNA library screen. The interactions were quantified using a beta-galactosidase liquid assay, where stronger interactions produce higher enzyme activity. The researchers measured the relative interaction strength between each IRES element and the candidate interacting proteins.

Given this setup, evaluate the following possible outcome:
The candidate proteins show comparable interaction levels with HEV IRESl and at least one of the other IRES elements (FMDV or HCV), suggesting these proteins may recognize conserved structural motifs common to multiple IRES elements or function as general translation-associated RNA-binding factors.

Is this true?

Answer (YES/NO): NO